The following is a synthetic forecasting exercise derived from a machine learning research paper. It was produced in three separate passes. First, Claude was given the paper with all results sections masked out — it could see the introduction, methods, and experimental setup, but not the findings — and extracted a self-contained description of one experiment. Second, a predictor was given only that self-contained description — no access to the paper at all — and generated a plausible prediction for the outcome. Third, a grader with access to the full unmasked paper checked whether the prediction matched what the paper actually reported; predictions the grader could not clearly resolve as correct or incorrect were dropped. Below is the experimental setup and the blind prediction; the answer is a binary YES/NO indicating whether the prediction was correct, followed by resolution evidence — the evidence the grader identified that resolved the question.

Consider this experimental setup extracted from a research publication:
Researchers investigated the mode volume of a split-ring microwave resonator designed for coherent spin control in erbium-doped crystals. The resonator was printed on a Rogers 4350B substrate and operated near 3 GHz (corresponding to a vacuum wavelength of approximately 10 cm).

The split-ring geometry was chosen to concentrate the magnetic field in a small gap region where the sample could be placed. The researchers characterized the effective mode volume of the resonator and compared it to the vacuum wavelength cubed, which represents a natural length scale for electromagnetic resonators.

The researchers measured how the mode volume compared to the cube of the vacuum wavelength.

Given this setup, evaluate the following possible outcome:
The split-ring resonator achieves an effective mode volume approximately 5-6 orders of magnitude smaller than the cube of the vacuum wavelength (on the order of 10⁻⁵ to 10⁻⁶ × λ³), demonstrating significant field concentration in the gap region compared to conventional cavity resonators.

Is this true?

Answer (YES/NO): YES